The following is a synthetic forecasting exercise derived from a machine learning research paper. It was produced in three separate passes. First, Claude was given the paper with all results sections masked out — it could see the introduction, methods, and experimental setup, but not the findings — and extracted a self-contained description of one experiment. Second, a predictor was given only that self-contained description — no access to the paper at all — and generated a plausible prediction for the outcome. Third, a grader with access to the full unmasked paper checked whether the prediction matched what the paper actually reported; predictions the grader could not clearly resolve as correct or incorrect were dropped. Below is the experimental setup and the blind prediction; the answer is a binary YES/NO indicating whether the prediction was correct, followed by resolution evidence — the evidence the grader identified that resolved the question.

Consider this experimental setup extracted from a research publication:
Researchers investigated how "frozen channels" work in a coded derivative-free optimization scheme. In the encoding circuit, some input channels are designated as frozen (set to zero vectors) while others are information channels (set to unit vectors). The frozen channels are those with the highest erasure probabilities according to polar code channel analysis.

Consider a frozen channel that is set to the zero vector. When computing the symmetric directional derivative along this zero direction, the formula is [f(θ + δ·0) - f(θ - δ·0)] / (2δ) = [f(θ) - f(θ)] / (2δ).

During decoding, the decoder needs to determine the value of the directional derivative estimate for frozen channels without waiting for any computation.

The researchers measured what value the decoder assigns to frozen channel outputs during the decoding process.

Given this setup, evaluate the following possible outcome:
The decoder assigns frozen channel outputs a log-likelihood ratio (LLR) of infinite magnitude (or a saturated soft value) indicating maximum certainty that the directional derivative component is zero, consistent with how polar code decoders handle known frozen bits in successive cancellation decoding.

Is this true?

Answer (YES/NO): NO